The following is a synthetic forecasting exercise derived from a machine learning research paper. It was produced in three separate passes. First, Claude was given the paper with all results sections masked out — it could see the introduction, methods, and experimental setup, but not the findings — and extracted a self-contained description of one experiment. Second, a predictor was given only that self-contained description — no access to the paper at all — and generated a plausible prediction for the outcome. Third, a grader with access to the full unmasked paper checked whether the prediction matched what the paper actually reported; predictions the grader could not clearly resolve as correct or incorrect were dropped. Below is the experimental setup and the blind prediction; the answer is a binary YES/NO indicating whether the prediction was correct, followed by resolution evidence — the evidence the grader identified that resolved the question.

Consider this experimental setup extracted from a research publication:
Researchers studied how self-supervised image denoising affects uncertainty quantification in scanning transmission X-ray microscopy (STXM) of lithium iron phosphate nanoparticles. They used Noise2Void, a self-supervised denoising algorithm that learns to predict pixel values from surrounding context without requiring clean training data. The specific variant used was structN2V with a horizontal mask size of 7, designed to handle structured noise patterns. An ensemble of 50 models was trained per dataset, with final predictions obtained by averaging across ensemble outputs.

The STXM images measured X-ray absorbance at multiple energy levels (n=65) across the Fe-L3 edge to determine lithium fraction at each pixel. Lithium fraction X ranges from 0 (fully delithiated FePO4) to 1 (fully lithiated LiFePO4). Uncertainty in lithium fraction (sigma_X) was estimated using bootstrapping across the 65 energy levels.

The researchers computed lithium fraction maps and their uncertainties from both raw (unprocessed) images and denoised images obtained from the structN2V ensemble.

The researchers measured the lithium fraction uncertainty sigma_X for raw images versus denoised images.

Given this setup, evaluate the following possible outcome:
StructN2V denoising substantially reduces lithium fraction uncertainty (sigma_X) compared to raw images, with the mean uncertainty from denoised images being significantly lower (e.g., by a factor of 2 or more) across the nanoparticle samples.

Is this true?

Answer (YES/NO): NO